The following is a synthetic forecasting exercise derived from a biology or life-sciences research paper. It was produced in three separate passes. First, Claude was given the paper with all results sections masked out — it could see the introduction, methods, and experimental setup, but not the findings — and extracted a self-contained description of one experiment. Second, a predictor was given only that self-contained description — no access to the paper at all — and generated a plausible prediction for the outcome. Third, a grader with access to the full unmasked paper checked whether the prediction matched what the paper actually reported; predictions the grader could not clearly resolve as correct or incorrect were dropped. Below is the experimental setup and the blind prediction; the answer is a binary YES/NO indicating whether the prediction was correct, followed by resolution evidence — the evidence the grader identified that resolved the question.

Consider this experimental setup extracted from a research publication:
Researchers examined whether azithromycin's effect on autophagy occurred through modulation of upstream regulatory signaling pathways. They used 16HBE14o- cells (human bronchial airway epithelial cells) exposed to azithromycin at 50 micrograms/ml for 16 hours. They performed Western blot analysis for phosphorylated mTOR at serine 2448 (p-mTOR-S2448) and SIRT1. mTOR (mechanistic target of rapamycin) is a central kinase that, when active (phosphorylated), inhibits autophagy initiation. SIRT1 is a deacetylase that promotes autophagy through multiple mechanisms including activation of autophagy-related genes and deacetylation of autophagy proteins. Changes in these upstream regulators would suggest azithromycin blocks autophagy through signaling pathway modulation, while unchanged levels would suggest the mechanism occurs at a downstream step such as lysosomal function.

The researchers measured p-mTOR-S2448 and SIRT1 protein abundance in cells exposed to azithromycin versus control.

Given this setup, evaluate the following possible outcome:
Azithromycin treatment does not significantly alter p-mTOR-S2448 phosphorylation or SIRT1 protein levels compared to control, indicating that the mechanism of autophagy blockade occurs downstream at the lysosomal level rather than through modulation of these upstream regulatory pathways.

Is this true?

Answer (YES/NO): YES